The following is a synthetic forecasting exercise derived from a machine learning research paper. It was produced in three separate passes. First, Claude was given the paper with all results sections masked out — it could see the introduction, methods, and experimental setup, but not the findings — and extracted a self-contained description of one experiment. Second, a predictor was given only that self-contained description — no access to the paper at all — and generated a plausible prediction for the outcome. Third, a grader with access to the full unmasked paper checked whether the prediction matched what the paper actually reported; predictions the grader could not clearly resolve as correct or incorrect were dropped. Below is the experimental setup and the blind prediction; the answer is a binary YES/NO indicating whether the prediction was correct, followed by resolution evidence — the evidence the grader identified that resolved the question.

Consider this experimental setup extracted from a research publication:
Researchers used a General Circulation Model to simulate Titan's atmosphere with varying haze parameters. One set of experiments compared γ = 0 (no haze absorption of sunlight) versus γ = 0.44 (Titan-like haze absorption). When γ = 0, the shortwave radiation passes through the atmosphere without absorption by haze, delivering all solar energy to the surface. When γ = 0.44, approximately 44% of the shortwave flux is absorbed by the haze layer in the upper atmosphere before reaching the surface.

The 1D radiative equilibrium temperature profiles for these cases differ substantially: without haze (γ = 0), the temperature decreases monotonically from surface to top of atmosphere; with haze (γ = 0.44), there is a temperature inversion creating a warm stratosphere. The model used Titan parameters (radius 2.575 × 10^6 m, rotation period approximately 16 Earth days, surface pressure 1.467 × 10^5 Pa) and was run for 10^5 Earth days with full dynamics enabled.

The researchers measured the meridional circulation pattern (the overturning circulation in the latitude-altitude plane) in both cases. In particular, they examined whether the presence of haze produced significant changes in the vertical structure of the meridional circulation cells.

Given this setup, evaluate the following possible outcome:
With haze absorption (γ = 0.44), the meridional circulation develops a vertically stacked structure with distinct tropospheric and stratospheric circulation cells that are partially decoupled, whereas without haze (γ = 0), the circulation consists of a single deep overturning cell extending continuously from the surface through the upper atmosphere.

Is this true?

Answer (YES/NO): NO